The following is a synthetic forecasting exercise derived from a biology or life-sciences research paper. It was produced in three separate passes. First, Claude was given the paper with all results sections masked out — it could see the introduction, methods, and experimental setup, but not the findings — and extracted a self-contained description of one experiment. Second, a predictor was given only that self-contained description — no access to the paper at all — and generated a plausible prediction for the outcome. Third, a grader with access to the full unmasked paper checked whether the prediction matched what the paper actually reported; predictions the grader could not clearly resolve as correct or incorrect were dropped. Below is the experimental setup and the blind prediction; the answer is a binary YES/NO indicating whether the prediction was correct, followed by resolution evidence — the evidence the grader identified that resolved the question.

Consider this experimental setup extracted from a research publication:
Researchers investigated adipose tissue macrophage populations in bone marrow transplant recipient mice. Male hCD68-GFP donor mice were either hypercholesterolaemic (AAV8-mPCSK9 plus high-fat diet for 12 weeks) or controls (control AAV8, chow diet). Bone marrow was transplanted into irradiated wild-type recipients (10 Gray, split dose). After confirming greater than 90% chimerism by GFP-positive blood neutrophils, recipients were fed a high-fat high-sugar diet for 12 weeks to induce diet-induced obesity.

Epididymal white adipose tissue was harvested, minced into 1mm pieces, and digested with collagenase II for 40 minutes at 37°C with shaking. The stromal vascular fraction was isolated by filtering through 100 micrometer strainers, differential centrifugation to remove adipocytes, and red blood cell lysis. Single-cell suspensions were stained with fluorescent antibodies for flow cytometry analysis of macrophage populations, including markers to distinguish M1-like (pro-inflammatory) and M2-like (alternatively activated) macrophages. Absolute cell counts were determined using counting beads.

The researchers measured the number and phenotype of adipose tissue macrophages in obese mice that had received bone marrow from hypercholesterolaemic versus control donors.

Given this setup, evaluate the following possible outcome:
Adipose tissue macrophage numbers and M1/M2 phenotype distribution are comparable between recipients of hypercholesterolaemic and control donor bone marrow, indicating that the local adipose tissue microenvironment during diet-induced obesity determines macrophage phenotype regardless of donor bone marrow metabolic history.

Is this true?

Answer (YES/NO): NO